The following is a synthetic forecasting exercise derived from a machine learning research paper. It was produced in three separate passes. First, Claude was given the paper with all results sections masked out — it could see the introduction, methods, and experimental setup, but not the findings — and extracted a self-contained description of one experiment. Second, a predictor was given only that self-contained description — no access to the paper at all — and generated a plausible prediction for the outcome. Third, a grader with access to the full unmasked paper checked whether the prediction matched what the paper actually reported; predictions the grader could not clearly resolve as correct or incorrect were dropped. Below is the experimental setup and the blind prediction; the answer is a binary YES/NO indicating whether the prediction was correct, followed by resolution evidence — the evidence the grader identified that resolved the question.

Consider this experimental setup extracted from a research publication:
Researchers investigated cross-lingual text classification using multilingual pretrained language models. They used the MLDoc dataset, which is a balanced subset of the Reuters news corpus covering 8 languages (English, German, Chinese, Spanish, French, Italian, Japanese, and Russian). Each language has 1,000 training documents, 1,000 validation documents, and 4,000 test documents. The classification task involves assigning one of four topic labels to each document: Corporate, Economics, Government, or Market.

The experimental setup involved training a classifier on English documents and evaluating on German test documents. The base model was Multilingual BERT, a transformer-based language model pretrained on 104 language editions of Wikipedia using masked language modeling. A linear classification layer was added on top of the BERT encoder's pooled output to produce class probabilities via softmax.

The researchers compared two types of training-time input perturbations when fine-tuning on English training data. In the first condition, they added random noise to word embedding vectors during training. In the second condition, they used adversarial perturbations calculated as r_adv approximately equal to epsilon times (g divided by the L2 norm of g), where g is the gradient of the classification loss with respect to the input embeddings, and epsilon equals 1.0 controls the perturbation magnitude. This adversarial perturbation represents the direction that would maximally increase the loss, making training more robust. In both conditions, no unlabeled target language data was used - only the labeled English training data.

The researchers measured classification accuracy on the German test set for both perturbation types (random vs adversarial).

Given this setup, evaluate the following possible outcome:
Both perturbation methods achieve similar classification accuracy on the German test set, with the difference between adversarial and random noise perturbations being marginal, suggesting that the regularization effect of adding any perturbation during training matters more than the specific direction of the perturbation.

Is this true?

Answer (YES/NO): NO